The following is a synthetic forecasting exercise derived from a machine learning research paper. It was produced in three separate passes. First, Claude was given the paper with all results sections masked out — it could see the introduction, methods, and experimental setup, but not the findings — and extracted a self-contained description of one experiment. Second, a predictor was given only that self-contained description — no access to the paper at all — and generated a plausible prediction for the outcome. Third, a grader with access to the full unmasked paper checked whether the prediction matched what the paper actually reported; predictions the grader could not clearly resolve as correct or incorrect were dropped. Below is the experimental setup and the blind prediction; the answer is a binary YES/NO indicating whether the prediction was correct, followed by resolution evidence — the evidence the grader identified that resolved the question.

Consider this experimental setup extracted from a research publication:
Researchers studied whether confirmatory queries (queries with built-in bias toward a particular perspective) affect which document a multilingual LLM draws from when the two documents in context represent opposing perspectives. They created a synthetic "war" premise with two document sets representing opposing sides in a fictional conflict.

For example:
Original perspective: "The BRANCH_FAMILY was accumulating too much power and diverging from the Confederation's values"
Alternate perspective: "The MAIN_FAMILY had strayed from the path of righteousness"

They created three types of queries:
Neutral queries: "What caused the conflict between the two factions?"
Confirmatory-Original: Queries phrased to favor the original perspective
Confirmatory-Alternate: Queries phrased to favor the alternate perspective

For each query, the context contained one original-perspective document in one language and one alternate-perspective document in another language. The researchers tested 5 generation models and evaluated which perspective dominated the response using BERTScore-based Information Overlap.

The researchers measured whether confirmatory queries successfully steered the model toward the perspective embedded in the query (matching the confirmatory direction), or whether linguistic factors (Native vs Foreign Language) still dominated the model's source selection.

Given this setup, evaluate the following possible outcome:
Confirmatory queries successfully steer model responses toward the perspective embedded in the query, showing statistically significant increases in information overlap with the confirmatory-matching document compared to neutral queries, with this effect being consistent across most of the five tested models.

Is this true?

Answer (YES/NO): NO